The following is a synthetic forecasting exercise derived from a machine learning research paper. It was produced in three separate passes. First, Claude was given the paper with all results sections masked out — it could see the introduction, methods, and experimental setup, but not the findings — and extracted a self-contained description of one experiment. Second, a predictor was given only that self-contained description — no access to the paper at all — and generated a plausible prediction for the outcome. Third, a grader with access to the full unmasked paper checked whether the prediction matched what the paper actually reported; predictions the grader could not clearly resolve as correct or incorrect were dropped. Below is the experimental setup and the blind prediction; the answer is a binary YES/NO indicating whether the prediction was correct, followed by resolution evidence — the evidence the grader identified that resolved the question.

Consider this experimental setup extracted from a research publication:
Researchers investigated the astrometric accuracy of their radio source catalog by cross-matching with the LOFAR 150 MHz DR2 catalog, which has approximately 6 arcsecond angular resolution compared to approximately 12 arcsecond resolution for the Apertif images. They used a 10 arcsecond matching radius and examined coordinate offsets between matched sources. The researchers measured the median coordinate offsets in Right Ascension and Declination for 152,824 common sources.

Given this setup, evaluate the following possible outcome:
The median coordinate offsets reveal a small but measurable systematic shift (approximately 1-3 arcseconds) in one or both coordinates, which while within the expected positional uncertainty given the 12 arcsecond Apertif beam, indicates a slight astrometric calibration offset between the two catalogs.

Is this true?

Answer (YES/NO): NO